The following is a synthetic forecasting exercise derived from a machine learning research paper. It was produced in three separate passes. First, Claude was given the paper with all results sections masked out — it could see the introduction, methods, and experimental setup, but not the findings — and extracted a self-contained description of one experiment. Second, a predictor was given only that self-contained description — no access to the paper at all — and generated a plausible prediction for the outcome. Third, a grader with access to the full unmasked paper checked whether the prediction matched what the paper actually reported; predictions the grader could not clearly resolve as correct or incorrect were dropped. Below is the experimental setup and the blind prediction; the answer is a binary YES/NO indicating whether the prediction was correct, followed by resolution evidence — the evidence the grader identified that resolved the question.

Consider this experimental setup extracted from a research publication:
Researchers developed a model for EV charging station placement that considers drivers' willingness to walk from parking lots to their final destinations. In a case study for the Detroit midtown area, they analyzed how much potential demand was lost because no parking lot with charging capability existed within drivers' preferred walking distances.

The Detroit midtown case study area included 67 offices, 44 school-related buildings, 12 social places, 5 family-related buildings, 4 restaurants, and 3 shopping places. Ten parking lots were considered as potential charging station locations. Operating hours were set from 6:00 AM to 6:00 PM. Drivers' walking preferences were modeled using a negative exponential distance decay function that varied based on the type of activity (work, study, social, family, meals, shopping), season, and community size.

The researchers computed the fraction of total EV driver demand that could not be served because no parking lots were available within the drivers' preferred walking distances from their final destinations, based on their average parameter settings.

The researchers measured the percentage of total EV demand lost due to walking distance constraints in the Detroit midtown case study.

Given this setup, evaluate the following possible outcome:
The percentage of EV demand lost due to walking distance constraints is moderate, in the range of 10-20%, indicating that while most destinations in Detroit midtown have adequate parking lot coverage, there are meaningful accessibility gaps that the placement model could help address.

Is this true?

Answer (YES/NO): YES